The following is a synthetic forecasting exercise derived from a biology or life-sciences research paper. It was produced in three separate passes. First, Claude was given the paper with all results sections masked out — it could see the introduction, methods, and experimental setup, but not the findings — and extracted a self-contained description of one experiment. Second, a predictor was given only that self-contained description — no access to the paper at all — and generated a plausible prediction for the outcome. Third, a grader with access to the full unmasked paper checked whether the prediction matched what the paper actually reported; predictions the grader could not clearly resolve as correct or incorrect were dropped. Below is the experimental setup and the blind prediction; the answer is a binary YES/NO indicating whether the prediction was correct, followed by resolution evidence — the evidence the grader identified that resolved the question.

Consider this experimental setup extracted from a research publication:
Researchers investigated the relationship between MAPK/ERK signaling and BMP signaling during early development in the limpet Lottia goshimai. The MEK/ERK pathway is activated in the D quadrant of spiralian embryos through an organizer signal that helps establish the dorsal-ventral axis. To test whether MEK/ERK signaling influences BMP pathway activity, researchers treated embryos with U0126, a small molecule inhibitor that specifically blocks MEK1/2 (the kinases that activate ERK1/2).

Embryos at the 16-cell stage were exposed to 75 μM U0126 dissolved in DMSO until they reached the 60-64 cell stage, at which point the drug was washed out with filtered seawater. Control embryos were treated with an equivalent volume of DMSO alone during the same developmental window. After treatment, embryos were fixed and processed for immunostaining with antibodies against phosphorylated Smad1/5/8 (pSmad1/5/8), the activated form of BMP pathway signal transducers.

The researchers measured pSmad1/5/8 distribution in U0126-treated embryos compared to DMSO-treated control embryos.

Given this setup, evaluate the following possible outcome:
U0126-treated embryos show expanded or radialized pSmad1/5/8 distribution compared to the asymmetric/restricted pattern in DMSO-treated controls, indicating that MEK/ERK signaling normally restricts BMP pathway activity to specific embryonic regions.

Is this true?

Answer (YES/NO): NO